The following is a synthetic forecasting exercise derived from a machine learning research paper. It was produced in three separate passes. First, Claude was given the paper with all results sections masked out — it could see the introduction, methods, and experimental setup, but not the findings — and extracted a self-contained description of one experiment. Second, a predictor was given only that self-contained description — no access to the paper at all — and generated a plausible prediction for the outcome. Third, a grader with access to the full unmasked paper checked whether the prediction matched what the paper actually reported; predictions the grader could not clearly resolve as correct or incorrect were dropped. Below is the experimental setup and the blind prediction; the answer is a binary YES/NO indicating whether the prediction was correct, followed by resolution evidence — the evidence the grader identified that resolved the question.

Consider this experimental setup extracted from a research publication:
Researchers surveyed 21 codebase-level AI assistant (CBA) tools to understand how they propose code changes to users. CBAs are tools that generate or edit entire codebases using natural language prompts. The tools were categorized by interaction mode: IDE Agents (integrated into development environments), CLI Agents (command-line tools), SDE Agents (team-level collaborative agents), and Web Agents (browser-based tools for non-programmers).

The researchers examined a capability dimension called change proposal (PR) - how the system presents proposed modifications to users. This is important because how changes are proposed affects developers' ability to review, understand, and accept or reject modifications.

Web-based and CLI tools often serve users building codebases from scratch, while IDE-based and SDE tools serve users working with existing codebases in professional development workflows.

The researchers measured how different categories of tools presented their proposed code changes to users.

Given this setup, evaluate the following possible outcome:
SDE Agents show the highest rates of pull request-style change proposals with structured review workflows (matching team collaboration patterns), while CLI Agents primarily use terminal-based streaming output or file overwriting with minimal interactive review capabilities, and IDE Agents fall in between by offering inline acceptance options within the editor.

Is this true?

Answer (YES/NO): NO